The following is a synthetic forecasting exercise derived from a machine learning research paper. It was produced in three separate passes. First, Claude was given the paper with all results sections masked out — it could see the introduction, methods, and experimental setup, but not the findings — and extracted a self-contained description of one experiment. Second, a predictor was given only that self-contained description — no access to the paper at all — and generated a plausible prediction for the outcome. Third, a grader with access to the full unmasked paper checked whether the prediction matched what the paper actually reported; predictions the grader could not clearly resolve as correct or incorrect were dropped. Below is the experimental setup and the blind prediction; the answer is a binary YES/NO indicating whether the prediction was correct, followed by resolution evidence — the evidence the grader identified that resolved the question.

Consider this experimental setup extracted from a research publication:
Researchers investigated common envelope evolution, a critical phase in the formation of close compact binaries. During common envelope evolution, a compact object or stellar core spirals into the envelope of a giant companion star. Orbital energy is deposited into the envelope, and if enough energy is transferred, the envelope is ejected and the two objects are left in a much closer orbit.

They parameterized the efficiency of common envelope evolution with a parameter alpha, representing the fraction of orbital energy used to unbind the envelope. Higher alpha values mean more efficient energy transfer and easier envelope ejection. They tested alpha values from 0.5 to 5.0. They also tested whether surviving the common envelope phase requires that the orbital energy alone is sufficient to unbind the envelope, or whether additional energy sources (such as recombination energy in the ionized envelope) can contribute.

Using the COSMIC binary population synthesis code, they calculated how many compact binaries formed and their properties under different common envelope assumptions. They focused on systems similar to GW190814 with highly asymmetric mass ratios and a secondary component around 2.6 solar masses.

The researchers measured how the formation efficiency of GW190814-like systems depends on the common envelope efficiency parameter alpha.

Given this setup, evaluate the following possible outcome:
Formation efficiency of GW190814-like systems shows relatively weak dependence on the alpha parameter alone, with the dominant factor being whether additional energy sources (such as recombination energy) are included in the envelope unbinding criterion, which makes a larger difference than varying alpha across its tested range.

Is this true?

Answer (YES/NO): NO